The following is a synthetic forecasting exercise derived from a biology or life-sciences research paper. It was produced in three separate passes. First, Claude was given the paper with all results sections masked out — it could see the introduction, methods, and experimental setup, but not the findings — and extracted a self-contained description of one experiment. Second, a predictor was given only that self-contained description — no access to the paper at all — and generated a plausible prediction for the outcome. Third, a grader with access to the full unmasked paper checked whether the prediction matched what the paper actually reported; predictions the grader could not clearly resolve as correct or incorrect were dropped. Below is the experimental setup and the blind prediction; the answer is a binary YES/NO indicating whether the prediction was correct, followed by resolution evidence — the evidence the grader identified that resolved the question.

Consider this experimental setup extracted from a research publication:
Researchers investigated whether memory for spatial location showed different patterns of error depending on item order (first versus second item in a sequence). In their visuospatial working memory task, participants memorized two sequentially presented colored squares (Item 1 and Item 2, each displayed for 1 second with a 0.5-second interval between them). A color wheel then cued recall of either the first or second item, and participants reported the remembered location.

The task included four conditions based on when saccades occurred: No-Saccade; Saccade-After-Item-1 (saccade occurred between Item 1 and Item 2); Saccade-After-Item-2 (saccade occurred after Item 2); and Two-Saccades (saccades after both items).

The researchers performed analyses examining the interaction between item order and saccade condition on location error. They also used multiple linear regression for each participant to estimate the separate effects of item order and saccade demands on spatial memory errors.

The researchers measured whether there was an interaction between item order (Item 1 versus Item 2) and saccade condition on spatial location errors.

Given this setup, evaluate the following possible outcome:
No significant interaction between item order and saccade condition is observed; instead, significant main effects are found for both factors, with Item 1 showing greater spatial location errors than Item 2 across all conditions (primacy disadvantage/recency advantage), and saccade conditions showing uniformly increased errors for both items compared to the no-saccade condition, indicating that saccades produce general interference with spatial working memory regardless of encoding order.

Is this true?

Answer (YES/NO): YES